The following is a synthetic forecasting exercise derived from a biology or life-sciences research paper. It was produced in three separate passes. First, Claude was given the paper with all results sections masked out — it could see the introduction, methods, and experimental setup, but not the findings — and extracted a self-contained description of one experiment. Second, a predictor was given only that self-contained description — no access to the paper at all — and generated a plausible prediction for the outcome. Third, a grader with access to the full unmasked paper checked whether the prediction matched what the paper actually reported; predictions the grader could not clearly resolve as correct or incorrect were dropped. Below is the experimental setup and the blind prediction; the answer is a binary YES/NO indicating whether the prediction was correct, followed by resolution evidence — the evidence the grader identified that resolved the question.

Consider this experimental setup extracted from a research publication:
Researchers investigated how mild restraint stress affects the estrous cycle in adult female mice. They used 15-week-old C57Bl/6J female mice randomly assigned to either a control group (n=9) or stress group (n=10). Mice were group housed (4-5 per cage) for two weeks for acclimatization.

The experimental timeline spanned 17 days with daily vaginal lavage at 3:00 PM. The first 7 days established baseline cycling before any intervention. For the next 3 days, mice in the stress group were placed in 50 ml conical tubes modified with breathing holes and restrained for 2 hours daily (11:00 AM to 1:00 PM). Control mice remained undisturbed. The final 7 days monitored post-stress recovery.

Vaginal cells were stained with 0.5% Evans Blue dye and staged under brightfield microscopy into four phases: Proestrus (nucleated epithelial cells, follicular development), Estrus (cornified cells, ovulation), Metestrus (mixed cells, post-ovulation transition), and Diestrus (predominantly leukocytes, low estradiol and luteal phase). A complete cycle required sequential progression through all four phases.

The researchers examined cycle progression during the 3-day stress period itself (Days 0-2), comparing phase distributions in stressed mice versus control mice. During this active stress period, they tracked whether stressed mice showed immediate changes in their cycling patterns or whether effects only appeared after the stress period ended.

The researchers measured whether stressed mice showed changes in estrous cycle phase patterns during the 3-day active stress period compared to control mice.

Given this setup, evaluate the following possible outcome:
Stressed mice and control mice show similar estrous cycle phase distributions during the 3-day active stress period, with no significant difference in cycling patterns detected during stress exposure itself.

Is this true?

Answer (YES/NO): NO